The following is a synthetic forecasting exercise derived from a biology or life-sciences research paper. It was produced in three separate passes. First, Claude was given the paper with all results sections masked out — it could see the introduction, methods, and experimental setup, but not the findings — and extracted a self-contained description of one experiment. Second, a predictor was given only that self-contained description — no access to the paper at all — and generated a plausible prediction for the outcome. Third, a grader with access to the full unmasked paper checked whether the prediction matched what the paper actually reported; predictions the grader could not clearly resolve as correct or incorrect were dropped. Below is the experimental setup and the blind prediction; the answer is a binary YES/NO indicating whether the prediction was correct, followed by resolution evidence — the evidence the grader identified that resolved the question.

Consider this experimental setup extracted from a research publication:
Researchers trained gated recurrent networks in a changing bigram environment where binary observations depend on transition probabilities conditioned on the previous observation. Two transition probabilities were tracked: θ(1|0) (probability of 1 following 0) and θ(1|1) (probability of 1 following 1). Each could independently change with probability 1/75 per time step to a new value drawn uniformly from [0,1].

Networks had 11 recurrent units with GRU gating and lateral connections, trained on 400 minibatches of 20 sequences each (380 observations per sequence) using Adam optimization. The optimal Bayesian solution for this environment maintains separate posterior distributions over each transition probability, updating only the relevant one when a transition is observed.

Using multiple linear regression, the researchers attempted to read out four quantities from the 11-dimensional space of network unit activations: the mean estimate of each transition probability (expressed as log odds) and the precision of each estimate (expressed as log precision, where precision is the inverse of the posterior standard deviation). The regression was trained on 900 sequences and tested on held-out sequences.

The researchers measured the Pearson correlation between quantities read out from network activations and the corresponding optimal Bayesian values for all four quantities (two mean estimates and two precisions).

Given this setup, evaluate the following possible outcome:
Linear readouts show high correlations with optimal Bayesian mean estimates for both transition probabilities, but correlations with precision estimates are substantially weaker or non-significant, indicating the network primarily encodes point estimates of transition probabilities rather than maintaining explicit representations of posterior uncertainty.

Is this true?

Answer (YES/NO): NO